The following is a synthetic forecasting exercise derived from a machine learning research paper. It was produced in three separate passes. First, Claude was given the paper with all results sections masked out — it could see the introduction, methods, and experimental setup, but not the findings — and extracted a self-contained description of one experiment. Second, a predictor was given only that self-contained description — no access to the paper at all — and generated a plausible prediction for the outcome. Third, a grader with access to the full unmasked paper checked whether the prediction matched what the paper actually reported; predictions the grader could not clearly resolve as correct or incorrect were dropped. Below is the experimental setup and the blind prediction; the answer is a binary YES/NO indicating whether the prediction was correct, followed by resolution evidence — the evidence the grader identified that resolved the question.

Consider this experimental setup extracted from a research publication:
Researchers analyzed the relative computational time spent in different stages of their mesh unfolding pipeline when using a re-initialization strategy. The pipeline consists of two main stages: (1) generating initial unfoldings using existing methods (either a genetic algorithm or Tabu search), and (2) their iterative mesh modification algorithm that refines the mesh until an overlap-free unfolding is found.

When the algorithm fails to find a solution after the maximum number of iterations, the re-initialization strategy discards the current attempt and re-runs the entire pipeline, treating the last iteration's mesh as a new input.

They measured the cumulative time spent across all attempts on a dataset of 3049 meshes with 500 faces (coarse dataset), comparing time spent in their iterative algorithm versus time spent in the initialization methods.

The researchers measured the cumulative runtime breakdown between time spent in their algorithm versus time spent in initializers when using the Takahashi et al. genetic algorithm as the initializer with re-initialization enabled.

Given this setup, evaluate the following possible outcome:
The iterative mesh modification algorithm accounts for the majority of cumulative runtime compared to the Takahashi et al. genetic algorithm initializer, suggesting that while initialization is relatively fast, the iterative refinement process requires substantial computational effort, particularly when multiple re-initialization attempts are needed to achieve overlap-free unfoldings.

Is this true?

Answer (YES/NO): YES